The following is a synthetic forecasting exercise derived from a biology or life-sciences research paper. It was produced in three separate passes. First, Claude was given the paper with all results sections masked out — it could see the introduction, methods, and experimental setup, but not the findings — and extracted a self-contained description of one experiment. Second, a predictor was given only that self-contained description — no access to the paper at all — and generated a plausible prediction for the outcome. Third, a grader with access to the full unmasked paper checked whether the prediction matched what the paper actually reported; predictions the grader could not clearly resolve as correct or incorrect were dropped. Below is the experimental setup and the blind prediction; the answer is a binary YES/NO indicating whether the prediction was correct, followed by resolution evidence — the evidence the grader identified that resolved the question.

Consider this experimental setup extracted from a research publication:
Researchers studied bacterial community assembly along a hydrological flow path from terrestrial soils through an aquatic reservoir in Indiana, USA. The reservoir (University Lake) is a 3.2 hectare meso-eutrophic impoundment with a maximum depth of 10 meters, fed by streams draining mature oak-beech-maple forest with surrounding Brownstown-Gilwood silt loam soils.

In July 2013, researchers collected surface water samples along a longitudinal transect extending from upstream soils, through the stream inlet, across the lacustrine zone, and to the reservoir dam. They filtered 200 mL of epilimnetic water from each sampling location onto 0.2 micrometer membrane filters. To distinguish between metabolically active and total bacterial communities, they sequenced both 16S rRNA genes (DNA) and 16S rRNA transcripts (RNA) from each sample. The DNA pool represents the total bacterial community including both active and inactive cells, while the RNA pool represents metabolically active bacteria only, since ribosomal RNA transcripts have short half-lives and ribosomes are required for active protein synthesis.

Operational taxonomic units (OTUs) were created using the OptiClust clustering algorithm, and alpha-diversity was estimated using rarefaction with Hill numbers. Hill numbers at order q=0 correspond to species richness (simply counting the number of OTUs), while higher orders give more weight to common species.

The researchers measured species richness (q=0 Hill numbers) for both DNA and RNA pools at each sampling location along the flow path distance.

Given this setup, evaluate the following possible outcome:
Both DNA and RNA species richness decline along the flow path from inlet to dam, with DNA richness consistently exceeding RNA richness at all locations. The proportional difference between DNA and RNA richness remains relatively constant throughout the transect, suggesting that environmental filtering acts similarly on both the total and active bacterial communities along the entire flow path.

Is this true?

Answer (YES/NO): NO